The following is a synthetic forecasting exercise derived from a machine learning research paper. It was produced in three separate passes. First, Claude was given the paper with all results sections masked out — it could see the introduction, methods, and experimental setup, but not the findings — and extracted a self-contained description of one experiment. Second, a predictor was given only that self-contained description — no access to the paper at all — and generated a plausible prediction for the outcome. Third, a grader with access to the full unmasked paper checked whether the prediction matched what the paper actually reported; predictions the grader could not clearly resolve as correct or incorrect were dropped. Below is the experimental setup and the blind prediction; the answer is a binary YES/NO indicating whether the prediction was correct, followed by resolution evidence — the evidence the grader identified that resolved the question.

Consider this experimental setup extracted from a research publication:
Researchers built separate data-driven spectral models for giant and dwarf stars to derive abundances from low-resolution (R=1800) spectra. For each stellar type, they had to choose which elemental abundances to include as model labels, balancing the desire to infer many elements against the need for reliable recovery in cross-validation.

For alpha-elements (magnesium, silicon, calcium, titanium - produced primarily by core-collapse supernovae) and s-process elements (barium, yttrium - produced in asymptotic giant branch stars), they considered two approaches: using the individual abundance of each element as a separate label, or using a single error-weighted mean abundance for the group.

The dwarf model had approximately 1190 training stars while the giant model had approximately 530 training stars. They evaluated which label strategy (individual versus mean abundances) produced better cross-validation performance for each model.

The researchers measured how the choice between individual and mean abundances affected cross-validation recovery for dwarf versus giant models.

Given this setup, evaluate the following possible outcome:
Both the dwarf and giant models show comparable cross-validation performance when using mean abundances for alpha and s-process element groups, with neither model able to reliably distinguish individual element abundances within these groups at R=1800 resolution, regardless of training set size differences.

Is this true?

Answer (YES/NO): NO